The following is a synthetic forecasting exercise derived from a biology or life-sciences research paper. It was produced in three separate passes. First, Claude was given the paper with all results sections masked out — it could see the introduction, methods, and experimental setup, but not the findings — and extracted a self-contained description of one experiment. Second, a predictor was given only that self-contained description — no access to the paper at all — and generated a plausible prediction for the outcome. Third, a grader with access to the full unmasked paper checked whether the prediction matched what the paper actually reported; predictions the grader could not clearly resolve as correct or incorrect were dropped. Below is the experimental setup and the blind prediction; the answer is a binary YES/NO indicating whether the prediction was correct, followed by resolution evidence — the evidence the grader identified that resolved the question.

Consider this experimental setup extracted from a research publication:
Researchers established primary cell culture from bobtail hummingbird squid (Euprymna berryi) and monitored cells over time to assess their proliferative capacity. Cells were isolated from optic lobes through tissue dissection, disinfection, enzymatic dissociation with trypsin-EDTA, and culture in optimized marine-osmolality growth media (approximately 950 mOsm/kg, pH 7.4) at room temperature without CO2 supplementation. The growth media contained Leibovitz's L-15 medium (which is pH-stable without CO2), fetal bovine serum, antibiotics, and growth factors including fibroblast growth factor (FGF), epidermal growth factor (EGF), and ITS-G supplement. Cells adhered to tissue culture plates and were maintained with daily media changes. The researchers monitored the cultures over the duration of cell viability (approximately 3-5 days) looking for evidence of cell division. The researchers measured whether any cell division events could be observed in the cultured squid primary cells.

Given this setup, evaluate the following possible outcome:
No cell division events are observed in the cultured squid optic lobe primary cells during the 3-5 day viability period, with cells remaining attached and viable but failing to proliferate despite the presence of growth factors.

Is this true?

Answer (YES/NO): YES